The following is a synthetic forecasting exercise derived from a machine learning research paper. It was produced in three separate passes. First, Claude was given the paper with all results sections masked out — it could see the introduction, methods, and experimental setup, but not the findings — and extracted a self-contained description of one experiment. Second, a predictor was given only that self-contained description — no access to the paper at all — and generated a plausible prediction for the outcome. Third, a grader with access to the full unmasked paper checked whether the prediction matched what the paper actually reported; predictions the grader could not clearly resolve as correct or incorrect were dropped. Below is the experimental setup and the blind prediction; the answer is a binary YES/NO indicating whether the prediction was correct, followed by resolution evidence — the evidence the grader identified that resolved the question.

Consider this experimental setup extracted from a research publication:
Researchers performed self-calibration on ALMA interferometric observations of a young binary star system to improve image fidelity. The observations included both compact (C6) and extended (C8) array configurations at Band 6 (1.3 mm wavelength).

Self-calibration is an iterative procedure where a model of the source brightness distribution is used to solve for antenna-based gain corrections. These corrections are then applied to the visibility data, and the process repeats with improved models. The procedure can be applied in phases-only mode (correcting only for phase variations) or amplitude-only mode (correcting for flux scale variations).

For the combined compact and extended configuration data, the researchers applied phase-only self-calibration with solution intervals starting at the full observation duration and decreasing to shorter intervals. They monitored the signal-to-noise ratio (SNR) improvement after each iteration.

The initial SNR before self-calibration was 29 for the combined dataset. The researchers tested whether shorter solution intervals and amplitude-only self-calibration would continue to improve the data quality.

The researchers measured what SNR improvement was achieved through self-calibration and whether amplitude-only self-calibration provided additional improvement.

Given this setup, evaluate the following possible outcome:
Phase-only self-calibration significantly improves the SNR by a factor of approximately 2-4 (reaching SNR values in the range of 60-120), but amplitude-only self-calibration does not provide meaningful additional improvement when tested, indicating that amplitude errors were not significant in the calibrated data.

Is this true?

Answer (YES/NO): YES